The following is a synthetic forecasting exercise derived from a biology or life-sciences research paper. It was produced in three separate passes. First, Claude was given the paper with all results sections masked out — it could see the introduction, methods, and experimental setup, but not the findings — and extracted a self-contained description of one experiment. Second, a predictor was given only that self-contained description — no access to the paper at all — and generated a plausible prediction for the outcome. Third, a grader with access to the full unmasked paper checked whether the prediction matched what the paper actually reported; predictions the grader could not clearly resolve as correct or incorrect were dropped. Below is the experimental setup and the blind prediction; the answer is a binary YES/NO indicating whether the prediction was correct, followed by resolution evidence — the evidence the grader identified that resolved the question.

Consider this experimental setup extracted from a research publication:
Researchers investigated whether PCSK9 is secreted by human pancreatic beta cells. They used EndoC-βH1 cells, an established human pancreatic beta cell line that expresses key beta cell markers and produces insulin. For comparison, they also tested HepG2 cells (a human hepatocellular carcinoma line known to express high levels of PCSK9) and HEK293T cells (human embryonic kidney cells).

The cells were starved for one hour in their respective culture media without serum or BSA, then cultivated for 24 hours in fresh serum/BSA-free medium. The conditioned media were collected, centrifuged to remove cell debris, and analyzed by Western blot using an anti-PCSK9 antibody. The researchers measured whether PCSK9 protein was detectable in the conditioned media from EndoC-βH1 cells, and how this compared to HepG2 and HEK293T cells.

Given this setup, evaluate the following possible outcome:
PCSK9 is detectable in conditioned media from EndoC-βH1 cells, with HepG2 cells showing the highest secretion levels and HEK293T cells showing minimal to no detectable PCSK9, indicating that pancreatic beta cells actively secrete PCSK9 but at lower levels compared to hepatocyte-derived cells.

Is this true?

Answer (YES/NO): YES